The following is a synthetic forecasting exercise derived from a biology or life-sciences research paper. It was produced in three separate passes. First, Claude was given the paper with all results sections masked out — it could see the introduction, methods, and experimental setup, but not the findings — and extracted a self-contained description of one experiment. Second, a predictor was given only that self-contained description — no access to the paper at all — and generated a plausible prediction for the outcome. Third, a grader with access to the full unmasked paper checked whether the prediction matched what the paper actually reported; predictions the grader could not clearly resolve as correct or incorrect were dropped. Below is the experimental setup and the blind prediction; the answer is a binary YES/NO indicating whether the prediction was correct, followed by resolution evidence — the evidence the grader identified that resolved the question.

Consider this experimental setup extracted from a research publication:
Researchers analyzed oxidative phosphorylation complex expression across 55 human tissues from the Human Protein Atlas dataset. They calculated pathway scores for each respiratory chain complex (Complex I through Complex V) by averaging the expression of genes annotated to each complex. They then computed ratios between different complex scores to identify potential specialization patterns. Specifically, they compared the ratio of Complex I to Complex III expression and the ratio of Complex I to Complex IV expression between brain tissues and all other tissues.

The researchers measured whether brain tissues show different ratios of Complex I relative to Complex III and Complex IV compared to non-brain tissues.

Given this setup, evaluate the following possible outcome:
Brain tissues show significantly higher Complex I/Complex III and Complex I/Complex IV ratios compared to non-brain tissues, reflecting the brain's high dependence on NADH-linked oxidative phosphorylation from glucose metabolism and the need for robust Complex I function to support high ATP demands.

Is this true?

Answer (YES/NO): NO